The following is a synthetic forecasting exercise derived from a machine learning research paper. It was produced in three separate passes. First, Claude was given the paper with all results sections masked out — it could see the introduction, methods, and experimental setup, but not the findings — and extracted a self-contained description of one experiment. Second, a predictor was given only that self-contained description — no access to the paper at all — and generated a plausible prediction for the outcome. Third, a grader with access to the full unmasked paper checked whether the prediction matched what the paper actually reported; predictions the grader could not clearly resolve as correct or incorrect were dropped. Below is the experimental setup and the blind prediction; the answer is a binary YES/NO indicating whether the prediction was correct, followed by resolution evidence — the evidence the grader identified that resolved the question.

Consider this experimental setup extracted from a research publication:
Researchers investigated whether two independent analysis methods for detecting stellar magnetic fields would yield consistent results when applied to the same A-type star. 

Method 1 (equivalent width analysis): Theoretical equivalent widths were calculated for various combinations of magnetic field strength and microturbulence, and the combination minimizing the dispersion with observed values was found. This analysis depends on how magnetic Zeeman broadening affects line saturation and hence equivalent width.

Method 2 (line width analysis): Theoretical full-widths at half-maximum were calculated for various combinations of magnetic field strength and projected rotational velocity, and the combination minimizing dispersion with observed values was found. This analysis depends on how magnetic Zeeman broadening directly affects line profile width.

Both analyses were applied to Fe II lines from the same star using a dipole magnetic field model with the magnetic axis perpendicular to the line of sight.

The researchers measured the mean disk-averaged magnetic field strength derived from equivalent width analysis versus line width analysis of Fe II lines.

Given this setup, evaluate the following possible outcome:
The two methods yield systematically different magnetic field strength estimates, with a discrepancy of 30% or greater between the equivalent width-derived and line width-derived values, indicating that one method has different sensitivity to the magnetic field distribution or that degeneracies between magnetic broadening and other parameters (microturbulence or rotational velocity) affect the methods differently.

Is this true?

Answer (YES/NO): YES